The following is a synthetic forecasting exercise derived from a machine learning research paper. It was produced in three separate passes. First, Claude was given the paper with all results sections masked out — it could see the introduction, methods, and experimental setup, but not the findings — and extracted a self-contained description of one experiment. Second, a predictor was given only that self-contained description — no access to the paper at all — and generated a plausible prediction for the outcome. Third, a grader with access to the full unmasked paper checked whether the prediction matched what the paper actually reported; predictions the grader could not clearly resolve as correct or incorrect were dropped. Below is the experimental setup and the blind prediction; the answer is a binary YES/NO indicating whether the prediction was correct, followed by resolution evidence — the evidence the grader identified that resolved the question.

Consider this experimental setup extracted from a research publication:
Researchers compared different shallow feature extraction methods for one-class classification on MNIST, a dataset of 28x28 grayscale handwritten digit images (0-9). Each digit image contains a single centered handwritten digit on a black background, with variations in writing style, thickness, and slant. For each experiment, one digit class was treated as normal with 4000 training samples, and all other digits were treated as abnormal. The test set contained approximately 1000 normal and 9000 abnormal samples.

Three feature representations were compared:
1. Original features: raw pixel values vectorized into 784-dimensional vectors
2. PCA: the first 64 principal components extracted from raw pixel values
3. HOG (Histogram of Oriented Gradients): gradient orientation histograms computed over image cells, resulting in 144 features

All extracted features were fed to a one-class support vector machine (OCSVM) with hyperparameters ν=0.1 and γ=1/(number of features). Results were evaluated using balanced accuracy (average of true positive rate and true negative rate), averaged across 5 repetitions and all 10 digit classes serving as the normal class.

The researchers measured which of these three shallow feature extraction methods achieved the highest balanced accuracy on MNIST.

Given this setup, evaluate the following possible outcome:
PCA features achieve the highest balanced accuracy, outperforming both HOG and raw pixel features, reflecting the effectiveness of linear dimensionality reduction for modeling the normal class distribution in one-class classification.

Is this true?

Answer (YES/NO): NO